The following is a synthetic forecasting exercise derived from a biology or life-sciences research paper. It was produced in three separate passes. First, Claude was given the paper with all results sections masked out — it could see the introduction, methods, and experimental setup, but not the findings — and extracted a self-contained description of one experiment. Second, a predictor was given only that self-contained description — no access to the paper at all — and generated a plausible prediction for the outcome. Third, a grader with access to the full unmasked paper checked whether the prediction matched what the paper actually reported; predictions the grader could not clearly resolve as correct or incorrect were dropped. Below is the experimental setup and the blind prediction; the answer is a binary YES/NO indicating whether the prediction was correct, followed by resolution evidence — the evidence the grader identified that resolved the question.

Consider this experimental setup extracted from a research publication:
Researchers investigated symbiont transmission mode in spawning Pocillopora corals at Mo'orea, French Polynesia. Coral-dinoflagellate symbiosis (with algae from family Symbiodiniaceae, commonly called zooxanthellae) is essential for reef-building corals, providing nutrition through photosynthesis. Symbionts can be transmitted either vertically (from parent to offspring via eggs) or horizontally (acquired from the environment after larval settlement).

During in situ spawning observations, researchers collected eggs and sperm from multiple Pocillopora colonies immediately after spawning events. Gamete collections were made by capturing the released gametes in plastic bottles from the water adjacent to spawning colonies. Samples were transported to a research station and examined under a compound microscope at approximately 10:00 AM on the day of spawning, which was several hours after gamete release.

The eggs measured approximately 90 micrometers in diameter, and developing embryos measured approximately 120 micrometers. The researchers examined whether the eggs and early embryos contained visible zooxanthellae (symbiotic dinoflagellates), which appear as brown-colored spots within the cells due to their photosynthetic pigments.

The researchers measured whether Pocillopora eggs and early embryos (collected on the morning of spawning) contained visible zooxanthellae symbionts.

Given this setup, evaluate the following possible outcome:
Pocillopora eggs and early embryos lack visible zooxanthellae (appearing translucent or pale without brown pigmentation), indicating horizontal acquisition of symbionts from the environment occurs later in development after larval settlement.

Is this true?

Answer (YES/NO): NO